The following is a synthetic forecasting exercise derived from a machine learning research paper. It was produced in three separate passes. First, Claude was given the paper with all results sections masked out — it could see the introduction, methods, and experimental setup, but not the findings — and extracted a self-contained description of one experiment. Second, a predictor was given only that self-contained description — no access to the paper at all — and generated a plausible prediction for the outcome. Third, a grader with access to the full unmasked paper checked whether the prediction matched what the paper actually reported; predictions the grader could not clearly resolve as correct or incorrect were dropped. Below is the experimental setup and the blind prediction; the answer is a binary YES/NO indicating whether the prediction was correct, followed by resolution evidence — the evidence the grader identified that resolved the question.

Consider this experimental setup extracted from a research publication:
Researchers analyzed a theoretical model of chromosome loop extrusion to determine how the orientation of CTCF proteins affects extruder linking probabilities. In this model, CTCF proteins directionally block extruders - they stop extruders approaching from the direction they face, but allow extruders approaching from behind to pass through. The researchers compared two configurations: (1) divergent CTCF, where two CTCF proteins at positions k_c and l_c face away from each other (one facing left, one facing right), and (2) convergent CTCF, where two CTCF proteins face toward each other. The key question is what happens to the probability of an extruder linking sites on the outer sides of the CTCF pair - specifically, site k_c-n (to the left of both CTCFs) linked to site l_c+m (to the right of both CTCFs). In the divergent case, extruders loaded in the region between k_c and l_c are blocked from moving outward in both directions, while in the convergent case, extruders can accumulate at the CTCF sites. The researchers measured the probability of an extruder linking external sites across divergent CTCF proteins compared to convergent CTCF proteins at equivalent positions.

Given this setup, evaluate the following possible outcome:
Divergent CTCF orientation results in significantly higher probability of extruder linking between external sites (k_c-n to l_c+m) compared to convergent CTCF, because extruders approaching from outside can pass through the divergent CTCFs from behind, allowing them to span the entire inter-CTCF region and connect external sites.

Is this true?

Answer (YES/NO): YES